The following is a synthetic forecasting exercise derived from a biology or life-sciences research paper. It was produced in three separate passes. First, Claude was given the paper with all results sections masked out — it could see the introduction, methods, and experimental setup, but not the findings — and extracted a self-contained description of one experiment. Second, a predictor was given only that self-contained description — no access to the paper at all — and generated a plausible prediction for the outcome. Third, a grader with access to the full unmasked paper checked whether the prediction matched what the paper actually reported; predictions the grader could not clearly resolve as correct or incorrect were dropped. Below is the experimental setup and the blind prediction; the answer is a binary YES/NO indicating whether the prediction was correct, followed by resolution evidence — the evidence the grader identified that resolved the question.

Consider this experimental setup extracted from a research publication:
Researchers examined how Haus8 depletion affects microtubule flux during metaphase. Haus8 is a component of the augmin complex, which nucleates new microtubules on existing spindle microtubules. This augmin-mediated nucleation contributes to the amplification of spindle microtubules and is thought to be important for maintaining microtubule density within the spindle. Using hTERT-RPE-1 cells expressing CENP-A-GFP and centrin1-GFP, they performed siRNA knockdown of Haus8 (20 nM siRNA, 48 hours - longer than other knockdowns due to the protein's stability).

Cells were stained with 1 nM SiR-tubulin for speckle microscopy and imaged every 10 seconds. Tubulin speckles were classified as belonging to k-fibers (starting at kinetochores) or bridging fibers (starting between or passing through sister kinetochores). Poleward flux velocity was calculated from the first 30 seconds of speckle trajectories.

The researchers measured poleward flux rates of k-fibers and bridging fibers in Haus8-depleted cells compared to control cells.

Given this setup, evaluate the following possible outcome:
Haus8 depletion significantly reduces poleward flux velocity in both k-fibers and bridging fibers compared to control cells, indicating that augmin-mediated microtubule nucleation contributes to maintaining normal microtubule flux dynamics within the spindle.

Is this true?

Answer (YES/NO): YES